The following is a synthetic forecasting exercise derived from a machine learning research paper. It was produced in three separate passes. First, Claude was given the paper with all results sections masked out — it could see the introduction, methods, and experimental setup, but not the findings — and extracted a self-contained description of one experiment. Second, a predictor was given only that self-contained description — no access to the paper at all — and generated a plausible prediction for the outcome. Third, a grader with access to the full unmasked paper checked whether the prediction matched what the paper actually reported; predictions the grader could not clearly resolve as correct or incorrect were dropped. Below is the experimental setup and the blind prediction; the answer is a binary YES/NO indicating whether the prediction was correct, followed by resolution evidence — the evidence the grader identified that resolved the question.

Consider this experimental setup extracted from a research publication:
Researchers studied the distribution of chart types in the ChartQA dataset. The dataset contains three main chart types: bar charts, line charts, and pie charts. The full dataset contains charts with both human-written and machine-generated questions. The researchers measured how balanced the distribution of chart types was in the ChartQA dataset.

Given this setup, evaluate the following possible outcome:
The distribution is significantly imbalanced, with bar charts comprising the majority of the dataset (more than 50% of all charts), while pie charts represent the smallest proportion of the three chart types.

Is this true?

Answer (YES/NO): YES